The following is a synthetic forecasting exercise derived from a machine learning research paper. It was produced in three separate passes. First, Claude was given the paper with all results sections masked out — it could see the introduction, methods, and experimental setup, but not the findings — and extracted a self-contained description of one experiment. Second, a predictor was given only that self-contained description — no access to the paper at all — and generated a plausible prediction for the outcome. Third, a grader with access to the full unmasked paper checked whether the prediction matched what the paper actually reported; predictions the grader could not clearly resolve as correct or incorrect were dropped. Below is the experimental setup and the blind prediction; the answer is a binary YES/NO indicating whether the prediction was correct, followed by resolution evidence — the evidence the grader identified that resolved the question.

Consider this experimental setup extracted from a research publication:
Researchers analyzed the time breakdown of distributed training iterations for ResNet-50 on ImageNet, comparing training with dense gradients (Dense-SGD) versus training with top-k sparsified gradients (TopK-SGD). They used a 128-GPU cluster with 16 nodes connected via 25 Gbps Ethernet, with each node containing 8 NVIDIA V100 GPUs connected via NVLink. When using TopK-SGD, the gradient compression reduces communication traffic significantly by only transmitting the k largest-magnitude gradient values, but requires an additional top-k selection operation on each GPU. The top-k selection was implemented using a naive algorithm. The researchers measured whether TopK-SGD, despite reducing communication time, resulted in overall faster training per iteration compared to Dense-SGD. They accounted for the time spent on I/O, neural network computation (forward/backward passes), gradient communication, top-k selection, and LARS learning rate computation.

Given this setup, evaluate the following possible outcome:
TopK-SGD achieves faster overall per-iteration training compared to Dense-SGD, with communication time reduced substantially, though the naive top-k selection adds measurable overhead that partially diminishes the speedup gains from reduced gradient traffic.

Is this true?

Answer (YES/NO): NO